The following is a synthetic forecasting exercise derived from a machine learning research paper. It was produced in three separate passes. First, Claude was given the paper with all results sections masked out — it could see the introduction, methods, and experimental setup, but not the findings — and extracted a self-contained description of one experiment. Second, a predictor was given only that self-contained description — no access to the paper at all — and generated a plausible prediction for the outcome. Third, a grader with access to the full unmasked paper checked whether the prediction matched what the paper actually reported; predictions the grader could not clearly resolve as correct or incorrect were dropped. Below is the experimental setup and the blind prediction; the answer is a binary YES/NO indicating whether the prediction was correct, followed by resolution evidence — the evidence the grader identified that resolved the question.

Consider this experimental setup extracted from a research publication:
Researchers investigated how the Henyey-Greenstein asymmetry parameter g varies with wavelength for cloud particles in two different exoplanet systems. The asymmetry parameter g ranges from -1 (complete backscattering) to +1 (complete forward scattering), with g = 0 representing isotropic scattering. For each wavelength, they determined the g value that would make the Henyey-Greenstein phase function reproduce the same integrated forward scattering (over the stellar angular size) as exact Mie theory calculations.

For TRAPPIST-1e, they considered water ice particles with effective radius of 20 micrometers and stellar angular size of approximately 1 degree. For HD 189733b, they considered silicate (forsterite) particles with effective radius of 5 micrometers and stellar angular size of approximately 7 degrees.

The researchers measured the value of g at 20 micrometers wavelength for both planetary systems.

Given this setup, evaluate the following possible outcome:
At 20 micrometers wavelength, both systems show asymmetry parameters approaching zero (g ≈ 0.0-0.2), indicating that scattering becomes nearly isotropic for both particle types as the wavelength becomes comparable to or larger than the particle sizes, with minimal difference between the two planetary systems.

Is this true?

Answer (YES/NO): NO